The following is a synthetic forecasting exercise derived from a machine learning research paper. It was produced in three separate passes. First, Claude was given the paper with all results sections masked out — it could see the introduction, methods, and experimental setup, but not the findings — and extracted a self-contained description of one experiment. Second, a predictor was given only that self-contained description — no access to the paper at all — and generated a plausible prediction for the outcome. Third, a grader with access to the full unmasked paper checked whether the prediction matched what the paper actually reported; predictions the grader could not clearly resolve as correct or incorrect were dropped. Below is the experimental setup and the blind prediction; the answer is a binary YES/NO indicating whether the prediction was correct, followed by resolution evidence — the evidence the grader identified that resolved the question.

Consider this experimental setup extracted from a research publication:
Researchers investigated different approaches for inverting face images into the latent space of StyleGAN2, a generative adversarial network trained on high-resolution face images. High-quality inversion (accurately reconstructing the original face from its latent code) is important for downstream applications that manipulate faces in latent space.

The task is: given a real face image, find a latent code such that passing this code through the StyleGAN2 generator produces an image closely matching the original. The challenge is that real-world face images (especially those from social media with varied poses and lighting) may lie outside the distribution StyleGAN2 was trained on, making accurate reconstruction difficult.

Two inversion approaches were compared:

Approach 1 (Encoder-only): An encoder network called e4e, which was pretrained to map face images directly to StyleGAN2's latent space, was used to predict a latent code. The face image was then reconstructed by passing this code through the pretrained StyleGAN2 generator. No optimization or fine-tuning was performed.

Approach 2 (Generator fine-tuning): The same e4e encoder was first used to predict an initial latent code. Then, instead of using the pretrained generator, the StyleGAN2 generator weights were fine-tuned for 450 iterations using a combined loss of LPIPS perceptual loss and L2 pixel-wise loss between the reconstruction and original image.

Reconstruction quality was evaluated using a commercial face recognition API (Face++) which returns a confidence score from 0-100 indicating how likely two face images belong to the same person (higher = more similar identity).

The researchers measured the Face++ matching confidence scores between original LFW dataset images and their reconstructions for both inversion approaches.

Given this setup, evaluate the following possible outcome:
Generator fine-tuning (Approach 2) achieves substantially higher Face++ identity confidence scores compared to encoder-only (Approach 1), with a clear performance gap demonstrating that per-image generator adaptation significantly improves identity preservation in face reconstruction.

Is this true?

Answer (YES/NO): YES